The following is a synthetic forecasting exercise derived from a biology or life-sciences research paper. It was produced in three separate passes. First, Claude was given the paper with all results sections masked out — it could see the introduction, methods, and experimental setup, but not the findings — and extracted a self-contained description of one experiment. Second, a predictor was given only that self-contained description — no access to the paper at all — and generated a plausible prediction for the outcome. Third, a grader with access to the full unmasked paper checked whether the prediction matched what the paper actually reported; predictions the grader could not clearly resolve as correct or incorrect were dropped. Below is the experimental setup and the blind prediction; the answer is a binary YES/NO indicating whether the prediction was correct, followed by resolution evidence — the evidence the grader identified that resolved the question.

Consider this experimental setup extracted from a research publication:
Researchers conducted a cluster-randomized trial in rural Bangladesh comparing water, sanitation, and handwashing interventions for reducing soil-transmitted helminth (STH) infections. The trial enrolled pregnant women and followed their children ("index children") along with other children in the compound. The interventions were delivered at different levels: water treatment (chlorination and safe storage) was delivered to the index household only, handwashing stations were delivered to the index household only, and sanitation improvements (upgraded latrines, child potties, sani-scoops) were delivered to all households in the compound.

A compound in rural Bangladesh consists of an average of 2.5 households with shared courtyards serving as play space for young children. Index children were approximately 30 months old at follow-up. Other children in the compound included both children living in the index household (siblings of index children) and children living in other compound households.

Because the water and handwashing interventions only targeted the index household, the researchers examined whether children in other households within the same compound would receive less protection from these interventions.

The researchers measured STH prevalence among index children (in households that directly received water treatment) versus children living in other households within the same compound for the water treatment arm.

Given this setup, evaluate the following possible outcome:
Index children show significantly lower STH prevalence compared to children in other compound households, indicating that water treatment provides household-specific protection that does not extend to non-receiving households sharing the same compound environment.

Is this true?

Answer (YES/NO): NO